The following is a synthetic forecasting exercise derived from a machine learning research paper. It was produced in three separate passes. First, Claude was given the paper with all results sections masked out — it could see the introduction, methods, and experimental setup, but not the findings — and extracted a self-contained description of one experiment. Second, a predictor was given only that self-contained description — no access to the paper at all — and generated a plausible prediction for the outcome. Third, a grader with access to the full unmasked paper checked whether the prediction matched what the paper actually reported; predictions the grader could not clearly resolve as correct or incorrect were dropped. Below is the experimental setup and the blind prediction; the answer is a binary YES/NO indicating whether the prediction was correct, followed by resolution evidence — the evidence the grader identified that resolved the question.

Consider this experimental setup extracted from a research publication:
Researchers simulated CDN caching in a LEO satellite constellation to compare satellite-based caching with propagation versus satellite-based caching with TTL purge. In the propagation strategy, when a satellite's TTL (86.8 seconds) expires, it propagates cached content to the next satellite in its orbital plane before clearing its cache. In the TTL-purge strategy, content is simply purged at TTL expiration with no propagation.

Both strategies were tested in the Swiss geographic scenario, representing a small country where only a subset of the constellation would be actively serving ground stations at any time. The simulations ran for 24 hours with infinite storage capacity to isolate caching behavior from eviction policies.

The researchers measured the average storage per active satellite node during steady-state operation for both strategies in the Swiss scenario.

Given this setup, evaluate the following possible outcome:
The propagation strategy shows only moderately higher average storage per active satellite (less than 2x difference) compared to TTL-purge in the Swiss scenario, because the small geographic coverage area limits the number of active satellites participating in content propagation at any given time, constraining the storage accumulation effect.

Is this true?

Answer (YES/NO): NO